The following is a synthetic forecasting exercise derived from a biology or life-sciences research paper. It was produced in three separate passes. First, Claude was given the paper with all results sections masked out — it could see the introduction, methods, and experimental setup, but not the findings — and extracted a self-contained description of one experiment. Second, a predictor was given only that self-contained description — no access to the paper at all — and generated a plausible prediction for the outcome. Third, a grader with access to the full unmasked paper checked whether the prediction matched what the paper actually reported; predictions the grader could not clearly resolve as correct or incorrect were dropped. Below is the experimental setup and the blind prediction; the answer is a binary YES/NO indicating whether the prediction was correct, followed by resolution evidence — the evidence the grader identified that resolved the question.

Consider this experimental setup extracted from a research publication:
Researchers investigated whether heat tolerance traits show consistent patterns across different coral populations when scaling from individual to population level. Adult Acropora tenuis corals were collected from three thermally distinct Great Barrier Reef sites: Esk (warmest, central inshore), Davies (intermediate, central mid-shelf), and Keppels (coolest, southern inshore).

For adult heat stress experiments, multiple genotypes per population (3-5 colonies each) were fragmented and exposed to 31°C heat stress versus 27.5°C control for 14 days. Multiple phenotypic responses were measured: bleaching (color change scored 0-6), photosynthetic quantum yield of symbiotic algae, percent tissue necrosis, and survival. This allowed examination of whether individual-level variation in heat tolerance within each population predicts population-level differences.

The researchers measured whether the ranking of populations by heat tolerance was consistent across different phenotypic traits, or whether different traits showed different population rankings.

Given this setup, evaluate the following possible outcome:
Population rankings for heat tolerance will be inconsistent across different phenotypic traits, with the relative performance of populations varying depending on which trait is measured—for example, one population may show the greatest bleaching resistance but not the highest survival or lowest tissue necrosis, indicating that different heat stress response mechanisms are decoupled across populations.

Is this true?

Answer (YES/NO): YES